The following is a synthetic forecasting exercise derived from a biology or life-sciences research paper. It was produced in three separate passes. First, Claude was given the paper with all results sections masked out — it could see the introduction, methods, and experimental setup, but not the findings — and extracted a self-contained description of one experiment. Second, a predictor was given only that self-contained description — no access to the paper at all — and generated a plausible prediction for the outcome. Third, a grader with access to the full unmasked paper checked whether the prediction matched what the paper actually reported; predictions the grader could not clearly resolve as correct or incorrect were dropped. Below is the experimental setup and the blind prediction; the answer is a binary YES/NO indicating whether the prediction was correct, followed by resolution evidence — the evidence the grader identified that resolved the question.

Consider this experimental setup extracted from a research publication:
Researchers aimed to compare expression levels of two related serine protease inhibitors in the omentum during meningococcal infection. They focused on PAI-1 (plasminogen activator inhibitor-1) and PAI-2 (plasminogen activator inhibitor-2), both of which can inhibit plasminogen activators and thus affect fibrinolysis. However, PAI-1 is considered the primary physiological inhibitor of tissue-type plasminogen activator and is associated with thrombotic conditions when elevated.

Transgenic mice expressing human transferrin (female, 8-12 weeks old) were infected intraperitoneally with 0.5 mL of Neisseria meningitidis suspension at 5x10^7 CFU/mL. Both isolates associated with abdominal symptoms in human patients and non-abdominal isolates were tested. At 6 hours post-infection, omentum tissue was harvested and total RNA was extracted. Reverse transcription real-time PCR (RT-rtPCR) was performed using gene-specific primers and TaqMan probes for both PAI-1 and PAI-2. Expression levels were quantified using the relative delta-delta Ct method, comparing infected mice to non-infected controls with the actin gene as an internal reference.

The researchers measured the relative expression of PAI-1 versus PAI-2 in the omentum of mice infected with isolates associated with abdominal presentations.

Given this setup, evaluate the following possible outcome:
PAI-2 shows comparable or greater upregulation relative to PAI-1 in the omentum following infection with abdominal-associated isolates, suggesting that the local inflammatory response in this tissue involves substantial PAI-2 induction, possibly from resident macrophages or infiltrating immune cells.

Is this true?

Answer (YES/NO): NO